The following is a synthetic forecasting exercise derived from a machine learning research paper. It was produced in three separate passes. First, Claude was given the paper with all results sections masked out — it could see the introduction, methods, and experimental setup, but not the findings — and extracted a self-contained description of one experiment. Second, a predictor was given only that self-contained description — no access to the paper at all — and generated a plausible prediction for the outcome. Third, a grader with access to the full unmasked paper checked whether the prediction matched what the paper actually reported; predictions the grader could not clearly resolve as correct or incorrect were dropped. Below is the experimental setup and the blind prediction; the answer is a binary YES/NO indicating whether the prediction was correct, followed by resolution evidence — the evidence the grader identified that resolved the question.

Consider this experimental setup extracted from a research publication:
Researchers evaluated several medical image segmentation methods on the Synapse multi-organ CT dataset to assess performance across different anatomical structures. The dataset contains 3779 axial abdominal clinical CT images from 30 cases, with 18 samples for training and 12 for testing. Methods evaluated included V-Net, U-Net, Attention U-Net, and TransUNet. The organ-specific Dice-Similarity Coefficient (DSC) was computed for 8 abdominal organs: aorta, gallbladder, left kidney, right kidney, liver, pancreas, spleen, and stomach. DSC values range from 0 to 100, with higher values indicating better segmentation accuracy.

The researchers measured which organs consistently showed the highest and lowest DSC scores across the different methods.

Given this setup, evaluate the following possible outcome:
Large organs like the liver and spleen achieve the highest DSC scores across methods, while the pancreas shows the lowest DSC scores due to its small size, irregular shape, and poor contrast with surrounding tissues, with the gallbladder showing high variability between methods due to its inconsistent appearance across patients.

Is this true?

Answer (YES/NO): NO